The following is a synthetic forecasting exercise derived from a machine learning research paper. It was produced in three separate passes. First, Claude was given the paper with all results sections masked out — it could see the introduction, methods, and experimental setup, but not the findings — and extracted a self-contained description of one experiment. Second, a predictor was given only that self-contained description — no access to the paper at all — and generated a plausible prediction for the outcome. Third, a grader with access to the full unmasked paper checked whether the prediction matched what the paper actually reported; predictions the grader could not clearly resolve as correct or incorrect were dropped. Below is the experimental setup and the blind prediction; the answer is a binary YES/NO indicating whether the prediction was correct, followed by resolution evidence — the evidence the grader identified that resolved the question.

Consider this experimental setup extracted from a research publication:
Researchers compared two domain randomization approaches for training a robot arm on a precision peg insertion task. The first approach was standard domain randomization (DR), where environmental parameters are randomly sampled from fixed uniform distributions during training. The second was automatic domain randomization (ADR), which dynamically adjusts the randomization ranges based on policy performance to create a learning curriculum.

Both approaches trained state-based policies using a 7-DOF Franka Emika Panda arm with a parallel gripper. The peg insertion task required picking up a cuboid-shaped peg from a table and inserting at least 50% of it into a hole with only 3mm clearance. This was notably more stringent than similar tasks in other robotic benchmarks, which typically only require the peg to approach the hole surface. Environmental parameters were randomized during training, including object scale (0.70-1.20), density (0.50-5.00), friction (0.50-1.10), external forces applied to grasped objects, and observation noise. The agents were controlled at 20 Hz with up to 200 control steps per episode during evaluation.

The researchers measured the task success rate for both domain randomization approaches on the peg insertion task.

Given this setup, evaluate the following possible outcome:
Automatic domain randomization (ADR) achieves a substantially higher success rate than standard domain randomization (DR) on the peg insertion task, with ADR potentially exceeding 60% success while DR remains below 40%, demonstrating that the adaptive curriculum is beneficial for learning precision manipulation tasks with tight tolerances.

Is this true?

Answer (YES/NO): NO